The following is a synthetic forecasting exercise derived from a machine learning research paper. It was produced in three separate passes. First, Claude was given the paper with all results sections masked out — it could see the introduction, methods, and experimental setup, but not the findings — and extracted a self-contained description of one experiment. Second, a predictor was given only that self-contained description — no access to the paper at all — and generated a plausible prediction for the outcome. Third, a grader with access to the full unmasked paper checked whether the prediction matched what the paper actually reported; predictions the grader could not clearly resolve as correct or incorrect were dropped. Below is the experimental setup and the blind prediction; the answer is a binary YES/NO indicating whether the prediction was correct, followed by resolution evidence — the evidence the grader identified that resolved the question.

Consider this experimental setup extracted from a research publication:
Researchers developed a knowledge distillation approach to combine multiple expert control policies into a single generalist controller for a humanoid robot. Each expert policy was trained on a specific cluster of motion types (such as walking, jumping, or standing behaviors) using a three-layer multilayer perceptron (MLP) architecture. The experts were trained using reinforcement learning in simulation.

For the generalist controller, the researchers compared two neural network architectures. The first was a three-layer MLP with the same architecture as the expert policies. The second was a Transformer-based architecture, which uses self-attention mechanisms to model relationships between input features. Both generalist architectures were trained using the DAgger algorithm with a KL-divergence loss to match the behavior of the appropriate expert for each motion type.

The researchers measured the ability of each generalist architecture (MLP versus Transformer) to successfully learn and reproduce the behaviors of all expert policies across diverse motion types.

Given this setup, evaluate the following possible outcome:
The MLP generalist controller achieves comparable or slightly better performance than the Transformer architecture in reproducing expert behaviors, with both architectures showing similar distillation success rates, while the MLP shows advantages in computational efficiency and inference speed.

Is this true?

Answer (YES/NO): NO